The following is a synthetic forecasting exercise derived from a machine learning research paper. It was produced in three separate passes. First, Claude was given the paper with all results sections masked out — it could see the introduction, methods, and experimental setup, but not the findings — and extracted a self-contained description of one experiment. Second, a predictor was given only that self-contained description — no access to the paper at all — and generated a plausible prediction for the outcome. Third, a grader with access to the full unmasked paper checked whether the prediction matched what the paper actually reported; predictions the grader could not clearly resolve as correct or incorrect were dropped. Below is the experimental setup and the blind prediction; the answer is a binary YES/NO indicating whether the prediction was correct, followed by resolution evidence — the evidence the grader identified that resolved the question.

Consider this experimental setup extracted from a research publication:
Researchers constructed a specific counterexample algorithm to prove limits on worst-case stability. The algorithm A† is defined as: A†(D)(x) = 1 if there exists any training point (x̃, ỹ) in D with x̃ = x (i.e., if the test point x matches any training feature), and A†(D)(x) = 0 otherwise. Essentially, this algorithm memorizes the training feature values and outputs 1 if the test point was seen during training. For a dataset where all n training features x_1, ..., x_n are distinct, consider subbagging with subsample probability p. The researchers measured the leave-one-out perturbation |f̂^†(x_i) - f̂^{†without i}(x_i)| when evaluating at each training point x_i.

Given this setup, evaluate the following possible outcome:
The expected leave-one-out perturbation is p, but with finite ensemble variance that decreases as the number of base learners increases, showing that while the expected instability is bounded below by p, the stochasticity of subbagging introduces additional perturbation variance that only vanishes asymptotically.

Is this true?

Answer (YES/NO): NO